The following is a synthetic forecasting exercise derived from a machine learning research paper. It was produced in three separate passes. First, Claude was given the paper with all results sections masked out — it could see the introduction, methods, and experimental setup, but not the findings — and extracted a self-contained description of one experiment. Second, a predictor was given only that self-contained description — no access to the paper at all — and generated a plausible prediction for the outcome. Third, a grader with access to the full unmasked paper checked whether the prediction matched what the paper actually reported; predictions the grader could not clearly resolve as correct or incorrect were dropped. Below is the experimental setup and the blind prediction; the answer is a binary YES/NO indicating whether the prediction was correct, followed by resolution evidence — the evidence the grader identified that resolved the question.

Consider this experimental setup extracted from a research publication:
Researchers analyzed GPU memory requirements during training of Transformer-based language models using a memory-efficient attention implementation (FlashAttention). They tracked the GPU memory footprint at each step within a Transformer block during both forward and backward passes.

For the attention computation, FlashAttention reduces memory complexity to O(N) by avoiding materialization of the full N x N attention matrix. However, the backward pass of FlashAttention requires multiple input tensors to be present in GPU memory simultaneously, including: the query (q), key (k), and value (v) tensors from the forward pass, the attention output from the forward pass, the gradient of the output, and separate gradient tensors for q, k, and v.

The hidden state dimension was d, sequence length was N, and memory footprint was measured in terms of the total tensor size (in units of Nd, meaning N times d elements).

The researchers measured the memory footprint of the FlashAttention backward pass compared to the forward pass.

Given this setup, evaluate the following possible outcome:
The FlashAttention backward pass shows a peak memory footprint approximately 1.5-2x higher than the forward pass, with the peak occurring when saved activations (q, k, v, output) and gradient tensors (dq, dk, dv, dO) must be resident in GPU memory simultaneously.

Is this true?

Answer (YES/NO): YES